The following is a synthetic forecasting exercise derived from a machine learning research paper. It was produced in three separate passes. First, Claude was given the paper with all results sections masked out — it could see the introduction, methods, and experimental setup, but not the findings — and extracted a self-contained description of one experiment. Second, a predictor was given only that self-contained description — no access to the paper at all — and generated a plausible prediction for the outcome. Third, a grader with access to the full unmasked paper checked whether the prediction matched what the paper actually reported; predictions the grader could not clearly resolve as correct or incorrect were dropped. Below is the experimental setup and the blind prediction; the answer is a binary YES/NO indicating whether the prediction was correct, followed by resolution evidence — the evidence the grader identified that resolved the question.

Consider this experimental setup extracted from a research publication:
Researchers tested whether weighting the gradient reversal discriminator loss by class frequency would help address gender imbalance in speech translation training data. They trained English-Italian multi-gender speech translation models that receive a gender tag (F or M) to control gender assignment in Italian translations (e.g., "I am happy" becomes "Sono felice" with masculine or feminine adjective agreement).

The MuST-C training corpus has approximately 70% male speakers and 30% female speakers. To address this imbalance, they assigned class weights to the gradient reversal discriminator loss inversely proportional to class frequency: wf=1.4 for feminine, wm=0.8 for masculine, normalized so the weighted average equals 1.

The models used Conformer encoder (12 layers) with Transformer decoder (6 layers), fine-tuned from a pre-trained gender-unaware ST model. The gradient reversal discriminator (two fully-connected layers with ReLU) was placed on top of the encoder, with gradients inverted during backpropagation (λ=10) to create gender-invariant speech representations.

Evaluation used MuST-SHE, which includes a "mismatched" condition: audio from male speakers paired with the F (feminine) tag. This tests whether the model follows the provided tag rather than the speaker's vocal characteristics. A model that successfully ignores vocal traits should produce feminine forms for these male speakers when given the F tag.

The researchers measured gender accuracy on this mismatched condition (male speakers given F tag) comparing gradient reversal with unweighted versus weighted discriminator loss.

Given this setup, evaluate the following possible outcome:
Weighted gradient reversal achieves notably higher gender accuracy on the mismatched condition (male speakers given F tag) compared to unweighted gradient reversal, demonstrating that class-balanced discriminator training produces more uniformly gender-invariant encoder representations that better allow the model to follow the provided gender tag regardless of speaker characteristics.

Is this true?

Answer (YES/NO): NO